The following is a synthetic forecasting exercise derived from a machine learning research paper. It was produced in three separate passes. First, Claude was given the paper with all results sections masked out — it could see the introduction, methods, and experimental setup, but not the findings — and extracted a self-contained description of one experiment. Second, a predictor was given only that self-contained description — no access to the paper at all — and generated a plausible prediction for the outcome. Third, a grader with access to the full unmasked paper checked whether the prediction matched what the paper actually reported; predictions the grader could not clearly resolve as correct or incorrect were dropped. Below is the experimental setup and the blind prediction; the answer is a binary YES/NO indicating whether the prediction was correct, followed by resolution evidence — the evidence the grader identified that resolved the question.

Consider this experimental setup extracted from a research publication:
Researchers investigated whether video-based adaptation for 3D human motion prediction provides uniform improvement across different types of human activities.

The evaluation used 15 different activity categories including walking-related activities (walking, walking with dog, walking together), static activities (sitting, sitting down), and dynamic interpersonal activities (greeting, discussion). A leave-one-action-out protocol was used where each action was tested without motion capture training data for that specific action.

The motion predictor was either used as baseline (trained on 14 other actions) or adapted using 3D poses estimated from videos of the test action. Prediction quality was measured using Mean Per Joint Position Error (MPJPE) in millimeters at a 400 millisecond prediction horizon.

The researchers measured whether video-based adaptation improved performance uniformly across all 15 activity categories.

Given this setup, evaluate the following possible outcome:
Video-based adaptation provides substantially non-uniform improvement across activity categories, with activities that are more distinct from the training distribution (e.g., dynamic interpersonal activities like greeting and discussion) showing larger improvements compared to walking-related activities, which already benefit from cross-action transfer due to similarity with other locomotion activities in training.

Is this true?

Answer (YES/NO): NO